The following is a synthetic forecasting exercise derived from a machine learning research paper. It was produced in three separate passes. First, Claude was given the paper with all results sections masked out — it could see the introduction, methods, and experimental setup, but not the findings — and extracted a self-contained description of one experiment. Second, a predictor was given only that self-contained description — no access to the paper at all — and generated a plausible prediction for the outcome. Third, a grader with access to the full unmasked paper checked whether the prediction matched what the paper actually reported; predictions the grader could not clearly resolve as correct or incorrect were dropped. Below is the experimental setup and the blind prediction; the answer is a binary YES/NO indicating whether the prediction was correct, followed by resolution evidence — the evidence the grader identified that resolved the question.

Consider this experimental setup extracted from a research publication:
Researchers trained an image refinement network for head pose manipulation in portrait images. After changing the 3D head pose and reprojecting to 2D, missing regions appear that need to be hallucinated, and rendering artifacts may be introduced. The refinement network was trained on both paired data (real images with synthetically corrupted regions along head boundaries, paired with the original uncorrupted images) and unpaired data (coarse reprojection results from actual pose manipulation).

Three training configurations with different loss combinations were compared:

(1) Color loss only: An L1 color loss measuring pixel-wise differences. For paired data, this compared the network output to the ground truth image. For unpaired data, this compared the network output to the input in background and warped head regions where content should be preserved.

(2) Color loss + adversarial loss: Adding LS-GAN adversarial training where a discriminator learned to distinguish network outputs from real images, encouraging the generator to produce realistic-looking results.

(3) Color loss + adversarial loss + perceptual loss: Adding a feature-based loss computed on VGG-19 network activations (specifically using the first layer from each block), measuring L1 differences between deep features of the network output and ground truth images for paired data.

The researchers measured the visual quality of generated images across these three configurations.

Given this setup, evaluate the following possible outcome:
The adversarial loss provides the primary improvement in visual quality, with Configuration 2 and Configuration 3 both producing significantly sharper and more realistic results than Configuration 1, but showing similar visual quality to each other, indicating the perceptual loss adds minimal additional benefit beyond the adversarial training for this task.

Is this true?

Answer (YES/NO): NO